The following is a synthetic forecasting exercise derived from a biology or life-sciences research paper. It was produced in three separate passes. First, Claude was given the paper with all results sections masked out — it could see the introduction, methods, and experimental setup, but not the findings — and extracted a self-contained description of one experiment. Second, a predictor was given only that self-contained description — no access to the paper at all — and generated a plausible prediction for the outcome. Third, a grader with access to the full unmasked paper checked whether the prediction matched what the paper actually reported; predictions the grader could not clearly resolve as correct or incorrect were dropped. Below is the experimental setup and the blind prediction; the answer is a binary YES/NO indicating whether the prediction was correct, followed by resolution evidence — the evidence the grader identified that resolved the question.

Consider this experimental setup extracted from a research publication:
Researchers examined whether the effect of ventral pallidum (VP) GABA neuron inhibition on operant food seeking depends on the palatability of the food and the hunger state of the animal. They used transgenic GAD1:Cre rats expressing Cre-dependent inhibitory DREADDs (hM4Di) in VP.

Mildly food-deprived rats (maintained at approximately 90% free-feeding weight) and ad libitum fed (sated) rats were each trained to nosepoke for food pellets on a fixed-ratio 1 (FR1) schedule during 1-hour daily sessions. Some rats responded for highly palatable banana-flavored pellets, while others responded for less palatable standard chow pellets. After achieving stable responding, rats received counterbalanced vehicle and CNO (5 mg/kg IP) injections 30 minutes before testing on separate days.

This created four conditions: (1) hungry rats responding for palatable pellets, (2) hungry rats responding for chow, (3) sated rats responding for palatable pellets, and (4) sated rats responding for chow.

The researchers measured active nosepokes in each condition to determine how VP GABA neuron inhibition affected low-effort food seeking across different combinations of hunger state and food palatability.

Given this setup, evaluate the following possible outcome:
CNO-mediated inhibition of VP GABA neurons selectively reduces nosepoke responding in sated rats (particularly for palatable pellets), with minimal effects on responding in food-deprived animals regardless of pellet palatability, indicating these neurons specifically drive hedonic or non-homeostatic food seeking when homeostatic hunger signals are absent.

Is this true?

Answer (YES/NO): NO